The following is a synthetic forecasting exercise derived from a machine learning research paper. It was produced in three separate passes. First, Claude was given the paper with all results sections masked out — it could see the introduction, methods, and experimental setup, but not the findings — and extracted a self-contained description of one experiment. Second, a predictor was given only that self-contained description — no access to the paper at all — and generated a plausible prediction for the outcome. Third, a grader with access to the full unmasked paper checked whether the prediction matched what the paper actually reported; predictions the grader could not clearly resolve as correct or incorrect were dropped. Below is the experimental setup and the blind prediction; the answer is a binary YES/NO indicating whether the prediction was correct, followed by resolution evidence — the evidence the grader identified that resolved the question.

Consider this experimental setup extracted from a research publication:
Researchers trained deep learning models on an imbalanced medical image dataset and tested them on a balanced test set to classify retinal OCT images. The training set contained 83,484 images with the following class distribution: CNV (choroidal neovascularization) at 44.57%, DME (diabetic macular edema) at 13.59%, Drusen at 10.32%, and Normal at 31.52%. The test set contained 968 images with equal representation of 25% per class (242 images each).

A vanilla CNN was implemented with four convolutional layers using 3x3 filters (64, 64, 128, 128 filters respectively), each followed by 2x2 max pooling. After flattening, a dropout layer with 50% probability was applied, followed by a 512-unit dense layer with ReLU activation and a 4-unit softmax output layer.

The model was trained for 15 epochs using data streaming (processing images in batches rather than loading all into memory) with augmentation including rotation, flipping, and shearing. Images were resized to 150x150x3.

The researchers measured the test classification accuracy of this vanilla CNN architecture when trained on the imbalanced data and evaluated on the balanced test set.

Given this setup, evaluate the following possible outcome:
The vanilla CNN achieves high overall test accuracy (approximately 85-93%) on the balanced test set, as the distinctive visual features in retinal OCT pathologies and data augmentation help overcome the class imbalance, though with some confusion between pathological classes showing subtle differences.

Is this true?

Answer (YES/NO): NO